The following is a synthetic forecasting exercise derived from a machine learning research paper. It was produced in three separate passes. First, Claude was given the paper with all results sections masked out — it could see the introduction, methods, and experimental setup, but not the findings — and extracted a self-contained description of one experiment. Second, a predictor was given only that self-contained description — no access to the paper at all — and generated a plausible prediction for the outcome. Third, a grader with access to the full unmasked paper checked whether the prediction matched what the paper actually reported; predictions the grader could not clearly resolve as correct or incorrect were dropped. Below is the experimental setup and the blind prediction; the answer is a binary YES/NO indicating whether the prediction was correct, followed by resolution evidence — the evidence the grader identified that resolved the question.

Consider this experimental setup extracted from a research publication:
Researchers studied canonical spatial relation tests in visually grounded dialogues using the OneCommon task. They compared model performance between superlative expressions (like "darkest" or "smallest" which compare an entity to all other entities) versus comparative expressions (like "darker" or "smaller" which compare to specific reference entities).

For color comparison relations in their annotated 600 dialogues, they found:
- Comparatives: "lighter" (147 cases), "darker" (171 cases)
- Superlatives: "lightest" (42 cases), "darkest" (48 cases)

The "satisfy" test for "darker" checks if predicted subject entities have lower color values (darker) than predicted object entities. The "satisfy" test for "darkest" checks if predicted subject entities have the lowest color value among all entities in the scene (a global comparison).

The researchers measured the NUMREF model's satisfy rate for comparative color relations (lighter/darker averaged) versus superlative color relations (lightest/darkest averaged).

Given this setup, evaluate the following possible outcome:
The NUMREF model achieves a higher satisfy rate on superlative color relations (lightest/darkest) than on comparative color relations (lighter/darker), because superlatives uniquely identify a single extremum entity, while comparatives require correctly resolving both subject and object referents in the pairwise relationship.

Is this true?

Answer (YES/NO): NO